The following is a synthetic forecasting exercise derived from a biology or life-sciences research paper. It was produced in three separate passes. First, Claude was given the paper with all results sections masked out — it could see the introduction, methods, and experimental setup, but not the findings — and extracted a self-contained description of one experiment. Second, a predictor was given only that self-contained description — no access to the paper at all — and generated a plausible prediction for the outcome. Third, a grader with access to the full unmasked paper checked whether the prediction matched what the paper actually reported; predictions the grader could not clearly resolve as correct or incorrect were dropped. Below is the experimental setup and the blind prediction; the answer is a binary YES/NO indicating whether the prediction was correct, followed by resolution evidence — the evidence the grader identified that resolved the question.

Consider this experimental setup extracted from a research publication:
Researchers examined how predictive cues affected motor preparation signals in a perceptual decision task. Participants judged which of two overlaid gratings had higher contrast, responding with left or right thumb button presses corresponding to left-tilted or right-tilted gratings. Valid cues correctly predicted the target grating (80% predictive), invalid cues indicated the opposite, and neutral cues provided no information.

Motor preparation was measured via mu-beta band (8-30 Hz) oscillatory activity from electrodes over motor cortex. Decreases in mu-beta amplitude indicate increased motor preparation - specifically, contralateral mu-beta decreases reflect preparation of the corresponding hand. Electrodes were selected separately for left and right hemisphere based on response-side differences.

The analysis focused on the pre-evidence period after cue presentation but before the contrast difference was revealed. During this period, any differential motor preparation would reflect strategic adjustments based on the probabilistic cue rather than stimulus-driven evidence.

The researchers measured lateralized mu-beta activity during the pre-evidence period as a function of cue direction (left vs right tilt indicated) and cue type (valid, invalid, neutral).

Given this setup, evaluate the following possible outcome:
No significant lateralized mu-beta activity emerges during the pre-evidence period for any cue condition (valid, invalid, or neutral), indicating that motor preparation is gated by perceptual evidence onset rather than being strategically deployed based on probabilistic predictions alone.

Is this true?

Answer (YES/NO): NO